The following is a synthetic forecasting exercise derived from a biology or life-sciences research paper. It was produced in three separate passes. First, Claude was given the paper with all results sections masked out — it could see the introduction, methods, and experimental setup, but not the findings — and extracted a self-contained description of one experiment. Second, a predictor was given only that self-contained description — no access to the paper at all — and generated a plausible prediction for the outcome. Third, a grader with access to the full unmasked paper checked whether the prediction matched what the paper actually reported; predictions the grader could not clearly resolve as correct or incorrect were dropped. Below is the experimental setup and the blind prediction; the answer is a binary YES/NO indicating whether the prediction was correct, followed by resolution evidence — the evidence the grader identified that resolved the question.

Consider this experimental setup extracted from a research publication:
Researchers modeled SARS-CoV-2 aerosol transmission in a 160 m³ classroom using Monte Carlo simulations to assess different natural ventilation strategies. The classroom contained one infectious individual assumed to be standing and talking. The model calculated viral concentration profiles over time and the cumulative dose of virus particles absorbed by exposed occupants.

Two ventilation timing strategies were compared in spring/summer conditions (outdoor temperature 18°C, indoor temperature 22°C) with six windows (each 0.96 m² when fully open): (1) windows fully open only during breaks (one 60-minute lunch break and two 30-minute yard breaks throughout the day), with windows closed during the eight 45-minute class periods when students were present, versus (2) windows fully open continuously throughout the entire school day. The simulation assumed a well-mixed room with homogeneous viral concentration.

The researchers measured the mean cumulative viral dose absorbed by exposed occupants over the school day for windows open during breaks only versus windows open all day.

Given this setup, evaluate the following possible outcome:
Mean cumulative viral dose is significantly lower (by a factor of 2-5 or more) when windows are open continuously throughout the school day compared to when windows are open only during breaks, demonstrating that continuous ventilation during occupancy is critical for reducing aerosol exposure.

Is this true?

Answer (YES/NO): YES